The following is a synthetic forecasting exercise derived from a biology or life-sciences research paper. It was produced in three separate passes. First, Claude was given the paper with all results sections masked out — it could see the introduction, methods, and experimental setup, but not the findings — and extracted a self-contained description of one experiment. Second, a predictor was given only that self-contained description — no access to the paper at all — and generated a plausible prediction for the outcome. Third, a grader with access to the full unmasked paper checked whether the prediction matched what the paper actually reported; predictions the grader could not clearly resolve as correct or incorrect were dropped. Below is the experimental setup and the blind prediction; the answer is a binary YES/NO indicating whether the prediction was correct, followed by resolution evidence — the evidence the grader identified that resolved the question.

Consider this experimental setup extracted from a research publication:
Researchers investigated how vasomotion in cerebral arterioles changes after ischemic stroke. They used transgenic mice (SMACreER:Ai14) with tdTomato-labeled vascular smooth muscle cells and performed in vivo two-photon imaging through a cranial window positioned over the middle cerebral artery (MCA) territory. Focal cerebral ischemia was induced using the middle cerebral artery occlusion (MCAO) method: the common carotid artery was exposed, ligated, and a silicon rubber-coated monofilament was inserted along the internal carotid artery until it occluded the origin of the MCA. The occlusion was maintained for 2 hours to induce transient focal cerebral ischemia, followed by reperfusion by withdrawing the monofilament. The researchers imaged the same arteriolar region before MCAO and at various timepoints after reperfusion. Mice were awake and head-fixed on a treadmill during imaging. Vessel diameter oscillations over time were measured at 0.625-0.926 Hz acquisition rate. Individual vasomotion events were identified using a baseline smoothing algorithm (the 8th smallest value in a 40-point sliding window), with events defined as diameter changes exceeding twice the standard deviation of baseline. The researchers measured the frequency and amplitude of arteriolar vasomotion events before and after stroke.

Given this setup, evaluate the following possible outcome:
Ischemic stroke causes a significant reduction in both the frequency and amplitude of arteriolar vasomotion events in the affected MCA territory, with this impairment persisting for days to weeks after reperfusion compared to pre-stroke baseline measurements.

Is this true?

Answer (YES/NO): YES